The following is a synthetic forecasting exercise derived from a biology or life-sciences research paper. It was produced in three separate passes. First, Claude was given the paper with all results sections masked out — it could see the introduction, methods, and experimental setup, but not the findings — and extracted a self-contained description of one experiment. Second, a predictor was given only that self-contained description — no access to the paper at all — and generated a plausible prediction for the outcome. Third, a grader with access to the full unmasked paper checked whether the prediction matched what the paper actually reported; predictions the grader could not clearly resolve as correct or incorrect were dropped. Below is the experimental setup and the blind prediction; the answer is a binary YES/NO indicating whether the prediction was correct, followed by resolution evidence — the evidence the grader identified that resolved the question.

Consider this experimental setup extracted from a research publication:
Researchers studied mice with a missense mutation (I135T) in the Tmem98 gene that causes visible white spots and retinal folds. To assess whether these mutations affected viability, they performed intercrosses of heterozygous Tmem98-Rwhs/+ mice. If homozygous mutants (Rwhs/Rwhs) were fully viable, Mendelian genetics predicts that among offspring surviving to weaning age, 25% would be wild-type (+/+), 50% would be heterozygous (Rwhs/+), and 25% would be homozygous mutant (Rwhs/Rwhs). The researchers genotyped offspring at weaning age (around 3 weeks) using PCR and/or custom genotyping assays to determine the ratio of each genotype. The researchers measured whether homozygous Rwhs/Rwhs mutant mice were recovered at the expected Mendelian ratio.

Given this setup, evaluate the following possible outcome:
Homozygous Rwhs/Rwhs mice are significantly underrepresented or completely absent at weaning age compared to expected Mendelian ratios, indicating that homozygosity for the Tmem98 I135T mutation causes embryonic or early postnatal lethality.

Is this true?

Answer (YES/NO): YES